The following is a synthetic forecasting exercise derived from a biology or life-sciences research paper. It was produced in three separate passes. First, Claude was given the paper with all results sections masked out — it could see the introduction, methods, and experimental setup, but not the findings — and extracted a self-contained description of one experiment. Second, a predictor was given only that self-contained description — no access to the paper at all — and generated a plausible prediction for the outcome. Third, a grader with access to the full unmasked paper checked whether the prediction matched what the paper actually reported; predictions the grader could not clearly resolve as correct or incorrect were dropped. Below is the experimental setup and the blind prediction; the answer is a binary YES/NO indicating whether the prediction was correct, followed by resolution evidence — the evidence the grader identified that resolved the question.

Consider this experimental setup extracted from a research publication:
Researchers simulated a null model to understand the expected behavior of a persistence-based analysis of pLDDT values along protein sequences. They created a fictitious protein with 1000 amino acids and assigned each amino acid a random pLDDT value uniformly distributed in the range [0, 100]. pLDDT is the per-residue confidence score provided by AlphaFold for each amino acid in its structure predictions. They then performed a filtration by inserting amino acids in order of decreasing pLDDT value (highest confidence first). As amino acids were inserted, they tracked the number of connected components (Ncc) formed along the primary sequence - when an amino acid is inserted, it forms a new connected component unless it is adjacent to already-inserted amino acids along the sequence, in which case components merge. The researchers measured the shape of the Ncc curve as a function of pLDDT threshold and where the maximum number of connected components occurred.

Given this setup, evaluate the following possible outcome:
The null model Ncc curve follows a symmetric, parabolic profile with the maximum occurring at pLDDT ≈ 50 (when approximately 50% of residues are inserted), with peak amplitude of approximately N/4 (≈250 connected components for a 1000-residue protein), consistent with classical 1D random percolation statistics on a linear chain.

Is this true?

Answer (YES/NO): YES